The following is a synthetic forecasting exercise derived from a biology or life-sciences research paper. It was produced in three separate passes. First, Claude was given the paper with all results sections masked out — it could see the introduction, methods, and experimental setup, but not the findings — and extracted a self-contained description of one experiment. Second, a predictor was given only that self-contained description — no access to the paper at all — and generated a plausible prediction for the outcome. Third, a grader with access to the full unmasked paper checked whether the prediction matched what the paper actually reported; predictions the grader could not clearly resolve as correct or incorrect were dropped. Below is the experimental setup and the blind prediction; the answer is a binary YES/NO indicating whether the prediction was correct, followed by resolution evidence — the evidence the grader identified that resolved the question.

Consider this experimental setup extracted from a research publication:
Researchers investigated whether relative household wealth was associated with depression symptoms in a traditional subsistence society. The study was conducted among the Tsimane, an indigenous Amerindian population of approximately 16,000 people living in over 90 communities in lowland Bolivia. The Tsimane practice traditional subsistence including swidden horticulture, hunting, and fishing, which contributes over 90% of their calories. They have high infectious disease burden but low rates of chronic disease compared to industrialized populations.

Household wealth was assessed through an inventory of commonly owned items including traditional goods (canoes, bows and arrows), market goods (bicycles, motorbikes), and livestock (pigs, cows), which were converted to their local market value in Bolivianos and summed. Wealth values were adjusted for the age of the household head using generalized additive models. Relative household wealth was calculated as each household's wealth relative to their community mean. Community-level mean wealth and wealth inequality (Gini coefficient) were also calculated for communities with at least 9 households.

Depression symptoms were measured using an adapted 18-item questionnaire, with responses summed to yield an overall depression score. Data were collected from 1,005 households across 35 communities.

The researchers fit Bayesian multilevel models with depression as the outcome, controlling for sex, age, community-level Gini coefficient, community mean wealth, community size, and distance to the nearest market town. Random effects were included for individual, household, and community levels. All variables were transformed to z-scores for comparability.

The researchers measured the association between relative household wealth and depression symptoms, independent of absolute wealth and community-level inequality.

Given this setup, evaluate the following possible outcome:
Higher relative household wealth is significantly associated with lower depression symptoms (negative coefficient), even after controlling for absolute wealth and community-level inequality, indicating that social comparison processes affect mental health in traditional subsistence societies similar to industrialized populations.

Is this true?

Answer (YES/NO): NO